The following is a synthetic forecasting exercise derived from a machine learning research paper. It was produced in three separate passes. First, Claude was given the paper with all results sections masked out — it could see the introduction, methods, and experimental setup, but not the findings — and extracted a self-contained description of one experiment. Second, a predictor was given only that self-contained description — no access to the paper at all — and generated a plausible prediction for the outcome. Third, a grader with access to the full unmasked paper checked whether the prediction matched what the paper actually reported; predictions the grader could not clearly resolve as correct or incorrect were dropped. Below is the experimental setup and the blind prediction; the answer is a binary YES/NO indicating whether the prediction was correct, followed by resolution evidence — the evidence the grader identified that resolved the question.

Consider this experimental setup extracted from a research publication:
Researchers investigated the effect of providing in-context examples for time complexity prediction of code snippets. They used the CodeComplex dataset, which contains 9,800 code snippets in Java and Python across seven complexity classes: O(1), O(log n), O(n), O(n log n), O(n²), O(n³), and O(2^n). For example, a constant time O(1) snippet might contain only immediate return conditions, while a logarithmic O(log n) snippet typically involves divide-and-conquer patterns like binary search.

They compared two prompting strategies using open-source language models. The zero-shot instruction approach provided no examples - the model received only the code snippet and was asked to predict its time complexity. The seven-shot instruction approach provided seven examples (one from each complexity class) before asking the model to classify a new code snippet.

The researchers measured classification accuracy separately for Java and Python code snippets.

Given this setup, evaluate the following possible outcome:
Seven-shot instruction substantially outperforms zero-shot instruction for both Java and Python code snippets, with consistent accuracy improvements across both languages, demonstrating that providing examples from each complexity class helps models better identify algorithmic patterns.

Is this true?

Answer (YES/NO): NO